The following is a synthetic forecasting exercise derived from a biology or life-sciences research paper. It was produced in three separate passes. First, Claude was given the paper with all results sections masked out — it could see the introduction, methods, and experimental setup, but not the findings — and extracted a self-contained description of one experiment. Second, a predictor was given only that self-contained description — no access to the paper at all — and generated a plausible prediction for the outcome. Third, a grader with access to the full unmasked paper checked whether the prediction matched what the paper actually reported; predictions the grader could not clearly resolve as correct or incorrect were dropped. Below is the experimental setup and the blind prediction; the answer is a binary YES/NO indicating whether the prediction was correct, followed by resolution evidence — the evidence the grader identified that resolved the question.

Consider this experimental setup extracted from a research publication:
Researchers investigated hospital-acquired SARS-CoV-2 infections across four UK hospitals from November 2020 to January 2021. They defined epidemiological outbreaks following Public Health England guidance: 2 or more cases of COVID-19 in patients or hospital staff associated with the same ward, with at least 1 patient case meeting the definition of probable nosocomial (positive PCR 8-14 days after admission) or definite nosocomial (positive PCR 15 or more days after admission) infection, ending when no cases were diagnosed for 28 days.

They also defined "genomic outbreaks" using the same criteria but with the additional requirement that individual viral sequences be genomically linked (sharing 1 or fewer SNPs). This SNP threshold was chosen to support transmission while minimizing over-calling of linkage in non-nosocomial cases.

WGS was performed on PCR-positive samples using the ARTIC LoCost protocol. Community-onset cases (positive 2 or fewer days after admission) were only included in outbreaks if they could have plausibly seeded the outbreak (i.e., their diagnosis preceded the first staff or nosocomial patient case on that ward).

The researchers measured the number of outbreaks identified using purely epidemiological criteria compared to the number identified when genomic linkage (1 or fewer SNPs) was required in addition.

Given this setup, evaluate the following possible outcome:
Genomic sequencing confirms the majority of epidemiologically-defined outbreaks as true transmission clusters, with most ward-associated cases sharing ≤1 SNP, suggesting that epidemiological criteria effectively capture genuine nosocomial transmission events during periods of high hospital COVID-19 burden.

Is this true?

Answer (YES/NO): NO